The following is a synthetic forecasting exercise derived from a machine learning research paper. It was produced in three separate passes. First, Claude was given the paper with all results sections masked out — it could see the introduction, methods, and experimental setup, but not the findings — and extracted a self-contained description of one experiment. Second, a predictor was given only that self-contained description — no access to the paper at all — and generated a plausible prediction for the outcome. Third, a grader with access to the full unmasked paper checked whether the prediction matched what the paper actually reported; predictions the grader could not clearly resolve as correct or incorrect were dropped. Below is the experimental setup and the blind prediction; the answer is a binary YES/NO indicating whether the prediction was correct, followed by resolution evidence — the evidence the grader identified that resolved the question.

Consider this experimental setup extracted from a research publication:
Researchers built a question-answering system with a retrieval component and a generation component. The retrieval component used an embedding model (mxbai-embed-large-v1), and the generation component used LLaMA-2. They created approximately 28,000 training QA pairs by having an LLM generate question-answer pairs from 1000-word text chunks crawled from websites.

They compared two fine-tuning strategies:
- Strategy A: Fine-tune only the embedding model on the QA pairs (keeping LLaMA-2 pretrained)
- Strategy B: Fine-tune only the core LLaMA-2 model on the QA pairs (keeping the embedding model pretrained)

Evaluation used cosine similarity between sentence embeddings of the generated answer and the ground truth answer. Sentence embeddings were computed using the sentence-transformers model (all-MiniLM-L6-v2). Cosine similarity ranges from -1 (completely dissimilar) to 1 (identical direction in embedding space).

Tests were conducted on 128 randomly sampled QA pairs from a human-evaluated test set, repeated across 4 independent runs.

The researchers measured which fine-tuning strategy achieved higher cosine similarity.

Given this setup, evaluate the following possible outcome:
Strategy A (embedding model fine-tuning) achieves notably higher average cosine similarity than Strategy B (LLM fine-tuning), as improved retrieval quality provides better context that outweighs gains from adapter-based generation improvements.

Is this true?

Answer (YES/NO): YES